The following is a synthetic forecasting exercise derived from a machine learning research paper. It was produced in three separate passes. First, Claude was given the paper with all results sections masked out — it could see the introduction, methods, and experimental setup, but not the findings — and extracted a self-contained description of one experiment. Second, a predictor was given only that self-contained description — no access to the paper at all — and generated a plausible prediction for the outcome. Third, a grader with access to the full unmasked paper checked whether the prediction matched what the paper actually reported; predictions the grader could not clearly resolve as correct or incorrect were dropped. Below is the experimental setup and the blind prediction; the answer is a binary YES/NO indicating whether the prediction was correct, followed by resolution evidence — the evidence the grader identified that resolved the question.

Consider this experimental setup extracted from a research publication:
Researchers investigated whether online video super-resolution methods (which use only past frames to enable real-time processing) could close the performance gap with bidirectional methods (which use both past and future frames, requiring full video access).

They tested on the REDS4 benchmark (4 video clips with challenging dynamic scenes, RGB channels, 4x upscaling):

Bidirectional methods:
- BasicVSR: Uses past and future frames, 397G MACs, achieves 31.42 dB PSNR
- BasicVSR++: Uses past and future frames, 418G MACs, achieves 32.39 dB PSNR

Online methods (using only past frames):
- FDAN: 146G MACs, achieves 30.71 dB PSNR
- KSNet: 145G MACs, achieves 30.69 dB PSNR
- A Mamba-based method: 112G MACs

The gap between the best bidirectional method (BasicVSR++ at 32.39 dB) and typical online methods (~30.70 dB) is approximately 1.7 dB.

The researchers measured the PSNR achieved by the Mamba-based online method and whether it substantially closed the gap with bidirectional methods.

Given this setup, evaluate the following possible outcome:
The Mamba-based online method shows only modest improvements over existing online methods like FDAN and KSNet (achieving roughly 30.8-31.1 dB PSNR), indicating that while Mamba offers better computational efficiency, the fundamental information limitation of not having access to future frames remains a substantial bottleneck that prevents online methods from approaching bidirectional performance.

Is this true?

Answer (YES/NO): NO